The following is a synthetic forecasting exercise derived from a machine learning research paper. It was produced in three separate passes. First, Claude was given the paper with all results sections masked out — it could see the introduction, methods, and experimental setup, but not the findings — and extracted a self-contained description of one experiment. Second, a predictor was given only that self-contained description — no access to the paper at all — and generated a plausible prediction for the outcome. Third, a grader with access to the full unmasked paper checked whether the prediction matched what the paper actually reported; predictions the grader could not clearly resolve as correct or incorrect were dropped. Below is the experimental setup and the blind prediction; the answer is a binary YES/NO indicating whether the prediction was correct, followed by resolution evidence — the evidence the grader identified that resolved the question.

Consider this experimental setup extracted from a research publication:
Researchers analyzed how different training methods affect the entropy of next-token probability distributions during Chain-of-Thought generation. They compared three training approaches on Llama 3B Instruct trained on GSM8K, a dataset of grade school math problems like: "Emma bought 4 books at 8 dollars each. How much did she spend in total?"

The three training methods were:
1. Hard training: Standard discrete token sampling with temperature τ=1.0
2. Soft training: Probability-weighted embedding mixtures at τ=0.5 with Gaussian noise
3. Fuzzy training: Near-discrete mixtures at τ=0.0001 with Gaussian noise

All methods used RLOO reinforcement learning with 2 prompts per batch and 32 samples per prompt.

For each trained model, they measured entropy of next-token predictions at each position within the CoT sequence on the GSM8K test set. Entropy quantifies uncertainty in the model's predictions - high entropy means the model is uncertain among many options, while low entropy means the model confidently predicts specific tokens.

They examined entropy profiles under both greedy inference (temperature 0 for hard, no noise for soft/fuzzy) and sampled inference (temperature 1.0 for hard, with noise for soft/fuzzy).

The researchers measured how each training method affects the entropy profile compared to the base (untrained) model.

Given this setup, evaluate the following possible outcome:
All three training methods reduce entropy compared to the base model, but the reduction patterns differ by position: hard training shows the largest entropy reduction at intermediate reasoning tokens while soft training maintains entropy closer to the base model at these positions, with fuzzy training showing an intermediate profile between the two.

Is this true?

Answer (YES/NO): NO